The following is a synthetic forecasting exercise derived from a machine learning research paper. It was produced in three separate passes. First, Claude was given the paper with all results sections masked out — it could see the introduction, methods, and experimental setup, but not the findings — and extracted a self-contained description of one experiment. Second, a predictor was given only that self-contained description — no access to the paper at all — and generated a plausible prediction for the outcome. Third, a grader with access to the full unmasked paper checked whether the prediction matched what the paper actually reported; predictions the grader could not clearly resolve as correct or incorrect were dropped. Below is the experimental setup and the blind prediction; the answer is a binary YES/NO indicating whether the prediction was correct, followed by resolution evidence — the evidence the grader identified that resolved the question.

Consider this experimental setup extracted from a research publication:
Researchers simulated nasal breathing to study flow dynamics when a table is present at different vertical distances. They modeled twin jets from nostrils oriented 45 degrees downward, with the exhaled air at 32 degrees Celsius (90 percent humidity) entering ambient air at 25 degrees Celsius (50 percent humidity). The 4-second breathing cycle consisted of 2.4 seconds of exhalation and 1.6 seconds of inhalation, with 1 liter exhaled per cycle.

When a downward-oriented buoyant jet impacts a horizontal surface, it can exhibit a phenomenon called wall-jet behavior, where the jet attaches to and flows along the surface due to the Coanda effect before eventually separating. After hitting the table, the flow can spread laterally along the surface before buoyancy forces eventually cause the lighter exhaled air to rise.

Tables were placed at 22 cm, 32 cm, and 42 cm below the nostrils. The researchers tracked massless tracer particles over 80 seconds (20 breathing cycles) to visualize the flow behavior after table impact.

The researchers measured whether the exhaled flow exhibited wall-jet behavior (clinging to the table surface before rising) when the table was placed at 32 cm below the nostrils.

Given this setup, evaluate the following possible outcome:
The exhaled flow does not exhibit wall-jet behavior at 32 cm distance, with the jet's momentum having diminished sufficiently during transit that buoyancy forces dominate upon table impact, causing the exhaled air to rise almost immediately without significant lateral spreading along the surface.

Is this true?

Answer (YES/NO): NO